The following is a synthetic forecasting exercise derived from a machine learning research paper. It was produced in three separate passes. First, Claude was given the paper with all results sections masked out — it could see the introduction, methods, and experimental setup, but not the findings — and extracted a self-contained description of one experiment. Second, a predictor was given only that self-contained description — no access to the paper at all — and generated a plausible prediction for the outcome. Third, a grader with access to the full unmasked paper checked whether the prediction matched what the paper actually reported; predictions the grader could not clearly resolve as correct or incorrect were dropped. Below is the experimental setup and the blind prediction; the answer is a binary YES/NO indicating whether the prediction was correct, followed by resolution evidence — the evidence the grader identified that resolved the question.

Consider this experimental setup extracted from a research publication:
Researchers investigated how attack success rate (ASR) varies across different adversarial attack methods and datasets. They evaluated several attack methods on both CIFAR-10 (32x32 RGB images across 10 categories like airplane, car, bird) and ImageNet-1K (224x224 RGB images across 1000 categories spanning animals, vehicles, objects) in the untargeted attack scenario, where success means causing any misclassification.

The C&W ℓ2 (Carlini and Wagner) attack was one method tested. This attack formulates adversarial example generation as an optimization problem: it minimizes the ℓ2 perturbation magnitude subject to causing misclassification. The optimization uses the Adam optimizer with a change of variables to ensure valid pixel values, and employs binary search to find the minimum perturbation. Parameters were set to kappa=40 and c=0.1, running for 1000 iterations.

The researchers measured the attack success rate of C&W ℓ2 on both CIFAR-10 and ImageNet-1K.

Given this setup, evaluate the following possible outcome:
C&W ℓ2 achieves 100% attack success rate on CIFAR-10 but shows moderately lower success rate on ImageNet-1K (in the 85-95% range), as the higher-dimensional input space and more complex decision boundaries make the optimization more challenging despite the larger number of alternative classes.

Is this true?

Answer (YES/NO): NO